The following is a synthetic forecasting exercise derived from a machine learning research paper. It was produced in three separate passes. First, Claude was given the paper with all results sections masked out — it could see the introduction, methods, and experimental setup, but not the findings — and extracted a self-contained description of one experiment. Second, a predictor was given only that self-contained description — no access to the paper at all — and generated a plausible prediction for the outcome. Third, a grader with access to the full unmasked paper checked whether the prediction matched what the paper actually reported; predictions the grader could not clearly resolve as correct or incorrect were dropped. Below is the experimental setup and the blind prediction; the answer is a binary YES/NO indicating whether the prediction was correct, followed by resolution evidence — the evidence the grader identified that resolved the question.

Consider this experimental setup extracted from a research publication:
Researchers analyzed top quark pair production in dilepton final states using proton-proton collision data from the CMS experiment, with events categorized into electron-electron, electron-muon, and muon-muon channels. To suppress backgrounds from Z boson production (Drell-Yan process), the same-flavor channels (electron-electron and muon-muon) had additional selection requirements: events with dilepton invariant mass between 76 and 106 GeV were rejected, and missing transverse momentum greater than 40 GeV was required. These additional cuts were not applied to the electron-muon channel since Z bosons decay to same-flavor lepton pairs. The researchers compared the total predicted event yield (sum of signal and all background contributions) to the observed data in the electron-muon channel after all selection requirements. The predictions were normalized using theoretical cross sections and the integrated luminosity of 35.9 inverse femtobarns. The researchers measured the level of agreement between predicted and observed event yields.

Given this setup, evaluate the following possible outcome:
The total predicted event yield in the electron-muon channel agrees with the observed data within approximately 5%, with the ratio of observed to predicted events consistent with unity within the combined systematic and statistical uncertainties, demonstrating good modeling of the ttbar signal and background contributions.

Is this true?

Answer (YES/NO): YES